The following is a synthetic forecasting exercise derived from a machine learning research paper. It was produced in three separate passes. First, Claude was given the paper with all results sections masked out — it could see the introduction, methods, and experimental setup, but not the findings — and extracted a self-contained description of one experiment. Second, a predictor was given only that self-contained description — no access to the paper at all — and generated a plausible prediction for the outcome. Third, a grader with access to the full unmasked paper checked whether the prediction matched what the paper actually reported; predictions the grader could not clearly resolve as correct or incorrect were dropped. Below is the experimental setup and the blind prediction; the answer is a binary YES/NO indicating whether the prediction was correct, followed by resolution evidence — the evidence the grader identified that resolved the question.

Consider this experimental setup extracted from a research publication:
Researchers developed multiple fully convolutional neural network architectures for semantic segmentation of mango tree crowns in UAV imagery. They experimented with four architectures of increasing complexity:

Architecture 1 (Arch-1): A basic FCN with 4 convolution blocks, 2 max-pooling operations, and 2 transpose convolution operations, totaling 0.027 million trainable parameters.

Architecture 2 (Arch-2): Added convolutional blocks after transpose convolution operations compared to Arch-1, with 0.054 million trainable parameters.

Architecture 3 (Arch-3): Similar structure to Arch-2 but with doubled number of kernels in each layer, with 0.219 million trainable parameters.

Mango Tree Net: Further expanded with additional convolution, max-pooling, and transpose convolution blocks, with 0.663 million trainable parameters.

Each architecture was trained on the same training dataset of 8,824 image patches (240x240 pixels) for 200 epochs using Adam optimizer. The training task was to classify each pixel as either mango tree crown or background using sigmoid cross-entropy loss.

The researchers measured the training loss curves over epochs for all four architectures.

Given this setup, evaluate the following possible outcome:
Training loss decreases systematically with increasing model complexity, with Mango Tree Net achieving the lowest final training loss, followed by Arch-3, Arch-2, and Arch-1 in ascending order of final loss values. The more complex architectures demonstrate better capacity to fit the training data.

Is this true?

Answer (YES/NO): NO